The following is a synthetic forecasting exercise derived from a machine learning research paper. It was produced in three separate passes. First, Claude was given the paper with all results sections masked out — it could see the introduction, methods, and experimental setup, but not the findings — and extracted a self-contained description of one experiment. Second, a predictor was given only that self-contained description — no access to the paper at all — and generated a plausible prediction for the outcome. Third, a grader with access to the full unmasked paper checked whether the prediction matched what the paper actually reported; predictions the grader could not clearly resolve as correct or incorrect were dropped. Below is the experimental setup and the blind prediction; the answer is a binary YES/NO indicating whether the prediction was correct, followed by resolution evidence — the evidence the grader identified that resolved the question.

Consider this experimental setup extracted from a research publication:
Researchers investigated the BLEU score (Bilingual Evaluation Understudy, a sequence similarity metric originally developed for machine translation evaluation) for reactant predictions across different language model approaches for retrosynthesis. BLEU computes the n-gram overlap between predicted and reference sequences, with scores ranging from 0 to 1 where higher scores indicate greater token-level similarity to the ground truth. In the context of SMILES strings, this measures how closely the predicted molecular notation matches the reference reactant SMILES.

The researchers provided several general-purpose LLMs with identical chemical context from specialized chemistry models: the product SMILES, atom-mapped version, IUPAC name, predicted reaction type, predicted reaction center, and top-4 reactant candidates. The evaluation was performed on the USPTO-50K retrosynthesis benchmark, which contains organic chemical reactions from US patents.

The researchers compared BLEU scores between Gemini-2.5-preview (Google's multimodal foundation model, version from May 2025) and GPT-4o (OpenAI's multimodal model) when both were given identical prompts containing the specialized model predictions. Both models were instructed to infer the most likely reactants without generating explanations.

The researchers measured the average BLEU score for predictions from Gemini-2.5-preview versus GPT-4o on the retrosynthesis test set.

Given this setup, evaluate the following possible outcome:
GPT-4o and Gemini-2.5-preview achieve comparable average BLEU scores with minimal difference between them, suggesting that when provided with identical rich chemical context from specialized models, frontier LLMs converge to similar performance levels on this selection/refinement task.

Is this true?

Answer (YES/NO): NO